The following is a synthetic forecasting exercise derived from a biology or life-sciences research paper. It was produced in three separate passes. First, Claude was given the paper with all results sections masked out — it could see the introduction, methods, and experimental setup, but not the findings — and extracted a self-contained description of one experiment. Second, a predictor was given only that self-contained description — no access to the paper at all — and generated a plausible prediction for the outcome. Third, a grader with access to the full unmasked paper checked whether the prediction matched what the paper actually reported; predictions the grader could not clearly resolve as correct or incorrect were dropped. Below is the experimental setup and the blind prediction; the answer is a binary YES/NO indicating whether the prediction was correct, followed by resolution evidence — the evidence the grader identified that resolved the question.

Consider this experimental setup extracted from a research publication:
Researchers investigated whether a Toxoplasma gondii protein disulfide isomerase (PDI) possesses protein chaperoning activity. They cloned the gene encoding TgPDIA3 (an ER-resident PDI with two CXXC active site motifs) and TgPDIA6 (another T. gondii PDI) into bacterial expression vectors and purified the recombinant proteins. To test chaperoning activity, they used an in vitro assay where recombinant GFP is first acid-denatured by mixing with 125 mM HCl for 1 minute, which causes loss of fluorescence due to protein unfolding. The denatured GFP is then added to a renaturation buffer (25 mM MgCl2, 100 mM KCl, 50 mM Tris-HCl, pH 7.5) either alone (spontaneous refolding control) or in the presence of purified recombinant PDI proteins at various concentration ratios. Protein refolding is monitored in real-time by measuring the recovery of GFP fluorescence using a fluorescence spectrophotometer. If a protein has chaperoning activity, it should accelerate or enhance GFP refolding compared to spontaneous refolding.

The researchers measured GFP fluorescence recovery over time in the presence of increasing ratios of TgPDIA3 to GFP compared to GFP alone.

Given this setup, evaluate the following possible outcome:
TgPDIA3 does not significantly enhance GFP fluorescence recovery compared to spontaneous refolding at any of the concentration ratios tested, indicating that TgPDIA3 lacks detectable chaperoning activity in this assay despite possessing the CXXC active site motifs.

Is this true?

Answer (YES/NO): NO